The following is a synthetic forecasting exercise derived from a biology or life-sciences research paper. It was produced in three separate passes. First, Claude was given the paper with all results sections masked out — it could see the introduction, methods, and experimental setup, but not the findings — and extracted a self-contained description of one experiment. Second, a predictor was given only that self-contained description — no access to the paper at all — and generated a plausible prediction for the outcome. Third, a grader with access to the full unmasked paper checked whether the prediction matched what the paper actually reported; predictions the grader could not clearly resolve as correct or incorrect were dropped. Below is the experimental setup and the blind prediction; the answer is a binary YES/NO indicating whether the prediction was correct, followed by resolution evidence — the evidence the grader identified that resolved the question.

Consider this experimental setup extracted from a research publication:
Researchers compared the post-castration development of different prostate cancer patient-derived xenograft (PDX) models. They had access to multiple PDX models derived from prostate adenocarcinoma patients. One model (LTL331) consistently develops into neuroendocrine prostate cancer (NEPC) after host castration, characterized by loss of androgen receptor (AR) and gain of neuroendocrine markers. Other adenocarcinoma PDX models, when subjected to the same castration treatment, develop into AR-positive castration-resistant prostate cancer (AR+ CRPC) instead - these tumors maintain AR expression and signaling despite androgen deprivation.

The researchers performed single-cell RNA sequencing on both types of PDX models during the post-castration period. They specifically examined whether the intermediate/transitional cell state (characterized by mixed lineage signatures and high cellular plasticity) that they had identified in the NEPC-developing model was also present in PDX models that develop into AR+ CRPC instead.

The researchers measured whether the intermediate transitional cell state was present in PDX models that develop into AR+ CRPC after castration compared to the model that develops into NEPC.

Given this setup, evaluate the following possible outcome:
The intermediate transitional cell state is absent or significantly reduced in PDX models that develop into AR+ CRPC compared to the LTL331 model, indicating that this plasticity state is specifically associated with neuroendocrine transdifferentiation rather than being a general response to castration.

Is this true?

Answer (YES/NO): YES